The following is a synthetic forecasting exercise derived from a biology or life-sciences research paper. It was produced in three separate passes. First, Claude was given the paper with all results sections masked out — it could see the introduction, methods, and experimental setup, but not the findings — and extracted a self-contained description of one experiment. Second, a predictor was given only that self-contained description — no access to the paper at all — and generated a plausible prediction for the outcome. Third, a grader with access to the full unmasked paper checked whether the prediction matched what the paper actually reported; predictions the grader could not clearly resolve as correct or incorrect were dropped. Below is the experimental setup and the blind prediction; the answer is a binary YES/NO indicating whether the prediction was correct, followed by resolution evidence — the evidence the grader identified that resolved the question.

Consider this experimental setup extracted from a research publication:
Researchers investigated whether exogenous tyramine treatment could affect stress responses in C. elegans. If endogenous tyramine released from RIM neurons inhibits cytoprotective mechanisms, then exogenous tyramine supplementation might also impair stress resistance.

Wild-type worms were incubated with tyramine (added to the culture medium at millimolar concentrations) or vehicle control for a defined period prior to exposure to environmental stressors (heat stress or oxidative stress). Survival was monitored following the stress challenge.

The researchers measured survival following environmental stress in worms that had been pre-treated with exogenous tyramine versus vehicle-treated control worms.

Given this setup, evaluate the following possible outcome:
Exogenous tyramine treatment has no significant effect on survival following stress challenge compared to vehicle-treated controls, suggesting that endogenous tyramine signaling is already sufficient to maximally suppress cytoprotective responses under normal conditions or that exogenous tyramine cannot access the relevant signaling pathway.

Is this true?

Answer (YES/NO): YES